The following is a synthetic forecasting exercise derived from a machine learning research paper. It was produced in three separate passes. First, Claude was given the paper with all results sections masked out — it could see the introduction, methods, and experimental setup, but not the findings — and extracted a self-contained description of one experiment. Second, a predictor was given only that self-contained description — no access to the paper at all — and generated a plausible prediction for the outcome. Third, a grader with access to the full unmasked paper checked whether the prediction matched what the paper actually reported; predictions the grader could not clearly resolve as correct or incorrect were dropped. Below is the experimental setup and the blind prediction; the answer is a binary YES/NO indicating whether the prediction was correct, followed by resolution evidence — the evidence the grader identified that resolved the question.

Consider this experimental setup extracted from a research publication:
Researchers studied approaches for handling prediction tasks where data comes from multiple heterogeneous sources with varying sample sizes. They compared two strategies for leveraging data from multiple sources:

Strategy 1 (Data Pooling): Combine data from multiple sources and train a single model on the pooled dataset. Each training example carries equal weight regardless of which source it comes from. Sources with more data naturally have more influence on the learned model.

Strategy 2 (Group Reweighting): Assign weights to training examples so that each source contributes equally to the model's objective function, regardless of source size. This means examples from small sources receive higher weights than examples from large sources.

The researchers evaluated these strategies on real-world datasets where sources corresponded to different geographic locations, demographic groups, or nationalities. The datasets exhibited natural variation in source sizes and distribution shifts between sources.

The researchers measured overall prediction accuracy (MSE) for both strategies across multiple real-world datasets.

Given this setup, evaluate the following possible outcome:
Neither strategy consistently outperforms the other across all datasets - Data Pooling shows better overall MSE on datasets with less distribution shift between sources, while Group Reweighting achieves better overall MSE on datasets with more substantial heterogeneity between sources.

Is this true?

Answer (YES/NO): NO